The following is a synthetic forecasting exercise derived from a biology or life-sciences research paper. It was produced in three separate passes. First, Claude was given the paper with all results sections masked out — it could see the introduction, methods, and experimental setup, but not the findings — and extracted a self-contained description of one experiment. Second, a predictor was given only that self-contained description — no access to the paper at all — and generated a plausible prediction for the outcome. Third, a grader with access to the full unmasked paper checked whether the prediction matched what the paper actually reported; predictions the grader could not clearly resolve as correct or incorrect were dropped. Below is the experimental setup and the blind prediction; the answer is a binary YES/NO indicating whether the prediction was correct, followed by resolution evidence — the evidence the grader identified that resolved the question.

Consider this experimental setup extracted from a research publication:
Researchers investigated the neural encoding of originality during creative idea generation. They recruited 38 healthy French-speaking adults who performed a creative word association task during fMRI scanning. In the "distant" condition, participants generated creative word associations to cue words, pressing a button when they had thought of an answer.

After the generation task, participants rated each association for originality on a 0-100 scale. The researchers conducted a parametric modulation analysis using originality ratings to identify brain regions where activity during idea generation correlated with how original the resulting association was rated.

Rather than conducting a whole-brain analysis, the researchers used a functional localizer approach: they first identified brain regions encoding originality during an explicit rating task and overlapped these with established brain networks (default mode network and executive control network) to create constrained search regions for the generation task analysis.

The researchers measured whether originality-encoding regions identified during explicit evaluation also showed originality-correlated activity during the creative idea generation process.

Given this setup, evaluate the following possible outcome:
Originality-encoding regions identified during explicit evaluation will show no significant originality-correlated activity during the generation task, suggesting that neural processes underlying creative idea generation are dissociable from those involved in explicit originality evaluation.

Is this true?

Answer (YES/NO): NO